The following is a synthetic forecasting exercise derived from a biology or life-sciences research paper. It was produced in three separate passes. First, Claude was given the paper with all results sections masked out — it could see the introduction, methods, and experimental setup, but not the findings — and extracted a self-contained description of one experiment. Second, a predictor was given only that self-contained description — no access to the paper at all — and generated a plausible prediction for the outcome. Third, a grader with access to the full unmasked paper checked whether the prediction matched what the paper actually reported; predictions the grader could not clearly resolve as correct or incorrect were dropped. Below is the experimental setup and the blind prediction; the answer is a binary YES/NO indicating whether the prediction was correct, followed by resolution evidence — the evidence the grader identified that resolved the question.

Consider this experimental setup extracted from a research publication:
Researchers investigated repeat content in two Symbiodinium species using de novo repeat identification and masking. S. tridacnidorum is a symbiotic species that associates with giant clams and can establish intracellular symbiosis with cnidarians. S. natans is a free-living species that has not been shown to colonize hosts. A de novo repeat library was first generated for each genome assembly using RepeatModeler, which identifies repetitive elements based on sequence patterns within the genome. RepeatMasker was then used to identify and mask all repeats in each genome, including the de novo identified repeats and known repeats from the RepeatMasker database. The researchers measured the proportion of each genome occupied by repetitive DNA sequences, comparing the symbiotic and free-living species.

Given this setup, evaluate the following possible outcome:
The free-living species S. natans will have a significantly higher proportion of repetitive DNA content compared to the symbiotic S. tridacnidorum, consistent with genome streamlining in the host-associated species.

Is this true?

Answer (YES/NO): NO